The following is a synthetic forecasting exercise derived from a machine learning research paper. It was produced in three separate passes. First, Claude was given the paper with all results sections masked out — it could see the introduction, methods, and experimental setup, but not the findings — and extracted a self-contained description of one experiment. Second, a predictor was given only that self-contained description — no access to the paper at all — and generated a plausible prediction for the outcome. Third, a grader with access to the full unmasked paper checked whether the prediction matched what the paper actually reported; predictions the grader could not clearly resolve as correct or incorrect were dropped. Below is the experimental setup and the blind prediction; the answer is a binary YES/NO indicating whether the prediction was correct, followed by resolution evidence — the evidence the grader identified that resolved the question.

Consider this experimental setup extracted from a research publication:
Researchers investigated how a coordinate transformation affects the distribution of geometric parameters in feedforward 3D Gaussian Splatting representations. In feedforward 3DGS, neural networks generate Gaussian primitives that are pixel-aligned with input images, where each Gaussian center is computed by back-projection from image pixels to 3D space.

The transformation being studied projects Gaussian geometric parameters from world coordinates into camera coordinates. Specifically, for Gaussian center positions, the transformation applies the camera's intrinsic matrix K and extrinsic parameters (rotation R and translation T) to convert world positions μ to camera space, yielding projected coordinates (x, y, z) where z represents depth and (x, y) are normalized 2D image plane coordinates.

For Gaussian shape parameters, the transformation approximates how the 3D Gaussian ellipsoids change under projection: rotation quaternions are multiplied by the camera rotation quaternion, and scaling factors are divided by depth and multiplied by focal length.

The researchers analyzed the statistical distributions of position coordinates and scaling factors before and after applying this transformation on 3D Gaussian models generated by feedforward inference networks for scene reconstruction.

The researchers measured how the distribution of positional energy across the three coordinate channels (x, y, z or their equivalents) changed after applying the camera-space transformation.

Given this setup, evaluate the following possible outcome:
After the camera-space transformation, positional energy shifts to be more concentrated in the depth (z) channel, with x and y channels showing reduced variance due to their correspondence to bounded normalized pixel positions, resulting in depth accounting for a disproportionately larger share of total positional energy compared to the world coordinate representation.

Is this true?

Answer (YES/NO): YES